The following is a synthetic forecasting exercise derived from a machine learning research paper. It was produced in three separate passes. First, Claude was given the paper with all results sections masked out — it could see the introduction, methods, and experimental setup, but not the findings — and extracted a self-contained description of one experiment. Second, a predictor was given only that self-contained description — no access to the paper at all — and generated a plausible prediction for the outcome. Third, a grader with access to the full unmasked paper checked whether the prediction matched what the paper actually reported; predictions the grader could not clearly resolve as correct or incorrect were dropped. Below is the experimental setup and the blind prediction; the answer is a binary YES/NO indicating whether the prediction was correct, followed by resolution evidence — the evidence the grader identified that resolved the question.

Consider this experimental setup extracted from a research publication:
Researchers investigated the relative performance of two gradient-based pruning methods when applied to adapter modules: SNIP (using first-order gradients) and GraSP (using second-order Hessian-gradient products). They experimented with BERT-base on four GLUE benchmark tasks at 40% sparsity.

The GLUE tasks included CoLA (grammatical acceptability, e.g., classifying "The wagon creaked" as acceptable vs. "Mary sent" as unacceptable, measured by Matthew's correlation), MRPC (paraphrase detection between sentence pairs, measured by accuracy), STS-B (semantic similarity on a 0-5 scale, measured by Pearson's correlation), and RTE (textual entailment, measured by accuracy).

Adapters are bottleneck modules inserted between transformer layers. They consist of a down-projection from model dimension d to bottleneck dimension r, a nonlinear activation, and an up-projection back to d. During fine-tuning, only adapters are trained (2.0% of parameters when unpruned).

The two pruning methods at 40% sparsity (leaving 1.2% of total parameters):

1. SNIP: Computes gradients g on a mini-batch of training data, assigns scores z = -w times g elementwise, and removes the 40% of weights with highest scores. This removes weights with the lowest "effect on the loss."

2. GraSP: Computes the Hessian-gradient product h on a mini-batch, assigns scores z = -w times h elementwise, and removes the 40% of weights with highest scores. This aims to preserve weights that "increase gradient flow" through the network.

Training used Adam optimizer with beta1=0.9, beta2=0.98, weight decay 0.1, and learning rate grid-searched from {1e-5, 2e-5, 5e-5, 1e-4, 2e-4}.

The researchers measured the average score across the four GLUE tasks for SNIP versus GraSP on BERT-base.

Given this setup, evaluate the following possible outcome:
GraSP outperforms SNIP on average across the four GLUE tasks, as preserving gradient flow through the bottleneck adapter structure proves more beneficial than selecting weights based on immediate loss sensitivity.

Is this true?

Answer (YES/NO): NO